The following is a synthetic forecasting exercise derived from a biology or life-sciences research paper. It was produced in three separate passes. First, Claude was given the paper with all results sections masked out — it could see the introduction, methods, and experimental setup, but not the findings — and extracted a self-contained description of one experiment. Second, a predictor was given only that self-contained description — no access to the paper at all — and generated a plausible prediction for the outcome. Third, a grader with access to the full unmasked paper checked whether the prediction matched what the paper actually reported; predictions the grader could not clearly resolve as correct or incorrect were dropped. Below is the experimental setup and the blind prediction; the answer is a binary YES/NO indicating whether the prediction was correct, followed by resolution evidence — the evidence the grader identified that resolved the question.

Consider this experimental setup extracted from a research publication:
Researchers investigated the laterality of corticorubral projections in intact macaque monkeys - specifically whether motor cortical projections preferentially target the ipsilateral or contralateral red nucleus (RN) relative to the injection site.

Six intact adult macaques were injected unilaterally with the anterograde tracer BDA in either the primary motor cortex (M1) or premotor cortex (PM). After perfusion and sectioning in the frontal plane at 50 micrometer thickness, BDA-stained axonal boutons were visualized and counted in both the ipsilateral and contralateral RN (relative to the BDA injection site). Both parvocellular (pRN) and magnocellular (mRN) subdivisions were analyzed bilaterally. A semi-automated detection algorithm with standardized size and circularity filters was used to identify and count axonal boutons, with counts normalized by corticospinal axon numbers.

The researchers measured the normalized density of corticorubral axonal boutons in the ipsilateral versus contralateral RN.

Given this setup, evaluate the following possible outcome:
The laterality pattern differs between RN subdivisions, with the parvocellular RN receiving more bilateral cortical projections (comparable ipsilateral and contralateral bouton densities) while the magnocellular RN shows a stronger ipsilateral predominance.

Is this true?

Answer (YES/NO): NO